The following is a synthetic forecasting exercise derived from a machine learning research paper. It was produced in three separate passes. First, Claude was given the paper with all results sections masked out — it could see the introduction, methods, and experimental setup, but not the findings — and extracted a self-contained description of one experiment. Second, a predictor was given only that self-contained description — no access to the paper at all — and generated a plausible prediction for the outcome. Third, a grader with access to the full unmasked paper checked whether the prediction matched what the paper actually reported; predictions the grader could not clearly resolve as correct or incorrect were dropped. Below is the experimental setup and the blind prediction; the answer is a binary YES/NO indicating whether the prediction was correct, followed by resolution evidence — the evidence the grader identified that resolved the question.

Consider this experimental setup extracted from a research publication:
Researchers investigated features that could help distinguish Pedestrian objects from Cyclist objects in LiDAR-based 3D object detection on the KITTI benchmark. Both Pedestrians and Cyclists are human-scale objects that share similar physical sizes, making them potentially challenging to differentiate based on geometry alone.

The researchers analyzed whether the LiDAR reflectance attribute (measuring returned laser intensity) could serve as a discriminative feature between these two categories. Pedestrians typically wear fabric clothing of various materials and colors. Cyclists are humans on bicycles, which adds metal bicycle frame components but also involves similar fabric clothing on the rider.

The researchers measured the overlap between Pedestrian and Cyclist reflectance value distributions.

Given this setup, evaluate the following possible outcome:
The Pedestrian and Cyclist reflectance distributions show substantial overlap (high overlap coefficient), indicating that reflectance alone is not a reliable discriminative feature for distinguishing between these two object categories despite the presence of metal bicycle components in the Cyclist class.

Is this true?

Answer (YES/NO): YES